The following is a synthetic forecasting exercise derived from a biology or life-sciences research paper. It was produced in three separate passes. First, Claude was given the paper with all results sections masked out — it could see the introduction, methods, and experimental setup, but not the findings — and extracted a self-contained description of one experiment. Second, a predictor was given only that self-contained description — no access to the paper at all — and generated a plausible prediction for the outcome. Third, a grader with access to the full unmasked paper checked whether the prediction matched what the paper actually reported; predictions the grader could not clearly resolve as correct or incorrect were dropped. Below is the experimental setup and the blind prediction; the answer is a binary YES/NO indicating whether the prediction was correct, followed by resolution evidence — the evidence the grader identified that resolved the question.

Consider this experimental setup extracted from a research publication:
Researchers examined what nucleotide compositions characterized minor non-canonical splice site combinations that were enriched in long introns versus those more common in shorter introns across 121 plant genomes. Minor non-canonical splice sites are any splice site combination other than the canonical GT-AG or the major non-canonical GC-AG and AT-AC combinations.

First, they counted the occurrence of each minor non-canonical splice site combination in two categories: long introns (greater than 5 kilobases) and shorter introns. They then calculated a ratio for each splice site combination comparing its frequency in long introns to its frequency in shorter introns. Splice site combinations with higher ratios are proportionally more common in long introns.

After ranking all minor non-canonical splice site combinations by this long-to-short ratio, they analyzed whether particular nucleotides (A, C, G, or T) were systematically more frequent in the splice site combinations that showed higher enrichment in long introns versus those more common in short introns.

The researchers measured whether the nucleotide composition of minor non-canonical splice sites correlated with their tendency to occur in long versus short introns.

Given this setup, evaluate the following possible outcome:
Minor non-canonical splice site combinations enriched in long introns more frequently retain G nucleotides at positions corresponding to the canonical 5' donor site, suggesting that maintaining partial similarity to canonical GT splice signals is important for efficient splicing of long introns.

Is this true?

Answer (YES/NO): NO